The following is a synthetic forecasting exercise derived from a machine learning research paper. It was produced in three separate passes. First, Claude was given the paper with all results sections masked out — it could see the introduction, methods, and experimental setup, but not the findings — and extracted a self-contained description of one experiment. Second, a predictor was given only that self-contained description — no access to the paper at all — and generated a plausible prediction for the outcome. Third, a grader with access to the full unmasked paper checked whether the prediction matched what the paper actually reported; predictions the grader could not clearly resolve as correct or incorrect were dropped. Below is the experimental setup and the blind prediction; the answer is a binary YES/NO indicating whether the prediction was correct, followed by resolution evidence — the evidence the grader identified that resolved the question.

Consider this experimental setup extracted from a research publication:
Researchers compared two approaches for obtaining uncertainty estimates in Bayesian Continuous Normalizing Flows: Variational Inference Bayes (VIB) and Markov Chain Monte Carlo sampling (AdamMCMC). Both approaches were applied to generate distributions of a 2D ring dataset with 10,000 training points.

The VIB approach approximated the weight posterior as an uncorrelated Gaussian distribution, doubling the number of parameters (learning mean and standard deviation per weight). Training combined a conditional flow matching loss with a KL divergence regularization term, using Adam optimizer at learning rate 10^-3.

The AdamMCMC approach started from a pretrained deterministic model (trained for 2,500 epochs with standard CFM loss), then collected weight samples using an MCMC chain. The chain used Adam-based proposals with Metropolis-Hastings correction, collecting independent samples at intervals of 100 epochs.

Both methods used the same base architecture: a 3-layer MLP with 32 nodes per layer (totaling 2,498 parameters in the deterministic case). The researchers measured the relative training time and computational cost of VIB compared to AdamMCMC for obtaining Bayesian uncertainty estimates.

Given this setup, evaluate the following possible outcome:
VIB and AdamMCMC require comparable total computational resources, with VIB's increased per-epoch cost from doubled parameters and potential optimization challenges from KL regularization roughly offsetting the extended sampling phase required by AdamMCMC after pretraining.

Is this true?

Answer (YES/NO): NO